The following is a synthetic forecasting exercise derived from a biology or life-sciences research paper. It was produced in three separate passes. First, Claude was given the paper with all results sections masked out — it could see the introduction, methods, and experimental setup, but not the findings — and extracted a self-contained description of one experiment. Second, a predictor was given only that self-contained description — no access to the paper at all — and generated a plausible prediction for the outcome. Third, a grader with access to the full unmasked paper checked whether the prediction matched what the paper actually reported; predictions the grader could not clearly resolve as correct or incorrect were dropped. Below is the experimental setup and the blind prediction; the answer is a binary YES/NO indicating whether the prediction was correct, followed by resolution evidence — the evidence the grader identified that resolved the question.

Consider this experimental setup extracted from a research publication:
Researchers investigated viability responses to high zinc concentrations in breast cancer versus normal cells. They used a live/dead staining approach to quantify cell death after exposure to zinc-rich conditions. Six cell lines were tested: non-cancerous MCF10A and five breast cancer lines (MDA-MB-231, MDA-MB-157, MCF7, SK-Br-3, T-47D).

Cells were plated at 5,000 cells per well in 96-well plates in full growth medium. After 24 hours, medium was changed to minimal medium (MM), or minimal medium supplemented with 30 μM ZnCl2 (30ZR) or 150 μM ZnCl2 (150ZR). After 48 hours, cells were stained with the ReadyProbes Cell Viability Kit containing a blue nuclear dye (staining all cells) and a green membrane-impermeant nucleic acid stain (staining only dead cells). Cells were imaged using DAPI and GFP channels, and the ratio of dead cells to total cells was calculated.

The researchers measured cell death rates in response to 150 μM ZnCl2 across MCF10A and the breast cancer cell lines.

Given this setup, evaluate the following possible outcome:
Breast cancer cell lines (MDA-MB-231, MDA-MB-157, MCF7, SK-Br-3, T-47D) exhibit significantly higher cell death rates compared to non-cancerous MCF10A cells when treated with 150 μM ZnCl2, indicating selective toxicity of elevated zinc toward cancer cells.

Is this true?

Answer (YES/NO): NO